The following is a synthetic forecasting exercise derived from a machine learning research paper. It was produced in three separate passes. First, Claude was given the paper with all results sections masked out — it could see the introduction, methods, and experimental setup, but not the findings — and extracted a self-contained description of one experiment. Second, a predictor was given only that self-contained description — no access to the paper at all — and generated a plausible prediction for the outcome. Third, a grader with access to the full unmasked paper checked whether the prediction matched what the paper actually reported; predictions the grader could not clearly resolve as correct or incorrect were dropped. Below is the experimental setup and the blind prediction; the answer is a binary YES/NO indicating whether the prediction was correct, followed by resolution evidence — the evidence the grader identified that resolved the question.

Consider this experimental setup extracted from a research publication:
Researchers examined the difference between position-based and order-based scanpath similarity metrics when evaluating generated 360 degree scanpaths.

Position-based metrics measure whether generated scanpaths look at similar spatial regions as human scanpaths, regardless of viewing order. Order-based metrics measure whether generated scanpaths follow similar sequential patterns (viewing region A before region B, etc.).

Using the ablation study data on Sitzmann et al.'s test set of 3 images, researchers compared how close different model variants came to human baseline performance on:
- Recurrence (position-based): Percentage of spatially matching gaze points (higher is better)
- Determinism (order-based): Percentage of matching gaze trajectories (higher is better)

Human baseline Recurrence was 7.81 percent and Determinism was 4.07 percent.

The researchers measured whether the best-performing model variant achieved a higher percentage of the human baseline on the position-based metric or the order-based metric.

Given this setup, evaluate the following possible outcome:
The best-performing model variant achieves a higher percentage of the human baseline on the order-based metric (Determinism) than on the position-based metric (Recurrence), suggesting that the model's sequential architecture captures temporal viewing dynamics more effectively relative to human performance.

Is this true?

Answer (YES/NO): NO